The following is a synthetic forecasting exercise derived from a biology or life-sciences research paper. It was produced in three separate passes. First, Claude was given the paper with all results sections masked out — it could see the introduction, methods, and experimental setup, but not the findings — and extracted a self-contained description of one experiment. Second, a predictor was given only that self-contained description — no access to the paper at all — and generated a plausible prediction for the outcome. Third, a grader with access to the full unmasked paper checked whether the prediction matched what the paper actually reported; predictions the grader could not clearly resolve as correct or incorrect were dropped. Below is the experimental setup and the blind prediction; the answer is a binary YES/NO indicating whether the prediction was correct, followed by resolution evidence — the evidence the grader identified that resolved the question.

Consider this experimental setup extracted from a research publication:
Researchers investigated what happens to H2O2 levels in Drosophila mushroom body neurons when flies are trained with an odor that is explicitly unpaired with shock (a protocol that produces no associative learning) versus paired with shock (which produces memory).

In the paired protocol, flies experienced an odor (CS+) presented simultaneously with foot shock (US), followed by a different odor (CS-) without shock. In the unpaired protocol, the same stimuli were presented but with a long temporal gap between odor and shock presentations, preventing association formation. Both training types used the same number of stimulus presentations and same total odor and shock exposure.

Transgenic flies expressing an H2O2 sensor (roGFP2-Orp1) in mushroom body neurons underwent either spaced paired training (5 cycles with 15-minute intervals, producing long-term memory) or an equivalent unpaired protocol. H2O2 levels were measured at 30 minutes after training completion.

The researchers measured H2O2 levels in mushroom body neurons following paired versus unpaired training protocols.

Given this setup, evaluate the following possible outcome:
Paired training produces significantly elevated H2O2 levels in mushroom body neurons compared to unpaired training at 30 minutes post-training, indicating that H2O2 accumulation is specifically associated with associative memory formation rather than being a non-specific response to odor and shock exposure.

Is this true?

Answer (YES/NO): YES